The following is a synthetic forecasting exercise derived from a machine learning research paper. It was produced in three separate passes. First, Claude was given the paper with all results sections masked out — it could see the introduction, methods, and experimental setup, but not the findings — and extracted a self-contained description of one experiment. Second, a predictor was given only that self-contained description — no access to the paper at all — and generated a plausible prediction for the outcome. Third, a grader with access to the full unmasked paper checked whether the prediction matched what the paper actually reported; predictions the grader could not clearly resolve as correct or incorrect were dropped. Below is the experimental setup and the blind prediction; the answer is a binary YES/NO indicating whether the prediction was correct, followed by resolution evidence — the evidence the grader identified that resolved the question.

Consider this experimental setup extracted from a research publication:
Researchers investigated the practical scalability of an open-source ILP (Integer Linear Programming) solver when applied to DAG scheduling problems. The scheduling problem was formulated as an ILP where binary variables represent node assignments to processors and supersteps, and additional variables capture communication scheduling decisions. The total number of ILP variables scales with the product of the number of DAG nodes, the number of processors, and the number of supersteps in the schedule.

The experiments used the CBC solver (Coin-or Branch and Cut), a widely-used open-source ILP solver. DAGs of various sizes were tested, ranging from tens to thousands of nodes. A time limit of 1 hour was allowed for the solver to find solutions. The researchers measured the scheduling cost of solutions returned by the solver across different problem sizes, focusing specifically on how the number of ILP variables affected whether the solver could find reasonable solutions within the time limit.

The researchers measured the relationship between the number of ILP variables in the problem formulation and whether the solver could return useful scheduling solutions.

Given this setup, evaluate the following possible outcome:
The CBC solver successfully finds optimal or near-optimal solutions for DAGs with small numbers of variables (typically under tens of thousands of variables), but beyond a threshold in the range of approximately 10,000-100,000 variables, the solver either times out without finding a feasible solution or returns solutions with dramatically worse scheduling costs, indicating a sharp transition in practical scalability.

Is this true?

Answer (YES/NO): NO